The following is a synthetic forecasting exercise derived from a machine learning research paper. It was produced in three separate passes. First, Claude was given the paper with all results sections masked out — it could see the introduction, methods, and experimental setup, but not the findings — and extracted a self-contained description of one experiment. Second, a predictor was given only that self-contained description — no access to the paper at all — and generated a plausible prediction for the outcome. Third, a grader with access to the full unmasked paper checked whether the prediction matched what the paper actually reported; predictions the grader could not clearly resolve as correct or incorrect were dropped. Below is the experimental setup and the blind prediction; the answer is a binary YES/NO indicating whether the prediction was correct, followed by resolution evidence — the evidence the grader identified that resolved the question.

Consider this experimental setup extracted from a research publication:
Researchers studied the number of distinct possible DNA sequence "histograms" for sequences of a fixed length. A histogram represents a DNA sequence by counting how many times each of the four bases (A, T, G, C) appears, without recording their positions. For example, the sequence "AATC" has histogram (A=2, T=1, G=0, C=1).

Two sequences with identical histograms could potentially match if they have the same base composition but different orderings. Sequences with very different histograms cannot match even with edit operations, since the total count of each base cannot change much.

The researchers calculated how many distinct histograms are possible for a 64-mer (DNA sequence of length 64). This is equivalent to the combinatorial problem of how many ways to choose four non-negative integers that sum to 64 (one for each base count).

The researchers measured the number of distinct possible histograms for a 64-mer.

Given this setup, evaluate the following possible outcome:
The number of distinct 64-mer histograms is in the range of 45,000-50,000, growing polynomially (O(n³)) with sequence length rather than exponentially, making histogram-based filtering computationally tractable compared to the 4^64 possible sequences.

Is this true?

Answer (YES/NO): NO